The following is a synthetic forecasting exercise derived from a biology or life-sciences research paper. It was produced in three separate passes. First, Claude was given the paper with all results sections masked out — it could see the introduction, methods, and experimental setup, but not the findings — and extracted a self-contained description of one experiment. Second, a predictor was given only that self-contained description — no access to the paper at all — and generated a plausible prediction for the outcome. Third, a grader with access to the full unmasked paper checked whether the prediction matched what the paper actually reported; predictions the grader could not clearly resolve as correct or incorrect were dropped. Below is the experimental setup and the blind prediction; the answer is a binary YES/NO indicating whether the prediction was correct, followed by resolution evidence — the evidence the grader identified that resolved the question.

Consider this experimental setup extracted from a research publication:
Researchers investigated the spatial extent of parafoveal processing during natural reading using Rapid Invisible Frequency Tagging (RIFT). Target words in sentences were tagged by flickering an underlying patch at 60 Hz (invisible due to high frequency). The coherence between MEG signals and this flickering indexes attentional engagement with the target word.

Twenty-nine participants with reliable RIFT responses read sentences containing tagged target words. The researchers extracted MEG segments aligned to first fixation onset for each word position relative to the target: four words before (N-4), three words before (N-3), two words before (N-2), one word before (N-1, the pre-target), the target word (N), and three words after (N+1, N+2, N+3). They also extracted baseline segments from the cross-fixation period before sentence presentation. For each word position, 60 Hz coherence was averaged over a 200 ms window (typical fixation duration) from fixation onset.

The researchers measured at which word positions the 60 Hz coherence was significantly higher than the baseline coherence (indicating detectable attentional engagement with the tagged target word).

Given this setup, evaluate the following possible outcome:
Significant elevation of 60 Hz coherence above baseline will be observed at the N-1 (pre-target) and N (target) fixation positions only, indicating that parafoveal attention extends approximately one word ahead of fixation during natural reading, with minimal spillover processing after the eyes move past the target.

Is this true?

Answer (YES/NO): NO